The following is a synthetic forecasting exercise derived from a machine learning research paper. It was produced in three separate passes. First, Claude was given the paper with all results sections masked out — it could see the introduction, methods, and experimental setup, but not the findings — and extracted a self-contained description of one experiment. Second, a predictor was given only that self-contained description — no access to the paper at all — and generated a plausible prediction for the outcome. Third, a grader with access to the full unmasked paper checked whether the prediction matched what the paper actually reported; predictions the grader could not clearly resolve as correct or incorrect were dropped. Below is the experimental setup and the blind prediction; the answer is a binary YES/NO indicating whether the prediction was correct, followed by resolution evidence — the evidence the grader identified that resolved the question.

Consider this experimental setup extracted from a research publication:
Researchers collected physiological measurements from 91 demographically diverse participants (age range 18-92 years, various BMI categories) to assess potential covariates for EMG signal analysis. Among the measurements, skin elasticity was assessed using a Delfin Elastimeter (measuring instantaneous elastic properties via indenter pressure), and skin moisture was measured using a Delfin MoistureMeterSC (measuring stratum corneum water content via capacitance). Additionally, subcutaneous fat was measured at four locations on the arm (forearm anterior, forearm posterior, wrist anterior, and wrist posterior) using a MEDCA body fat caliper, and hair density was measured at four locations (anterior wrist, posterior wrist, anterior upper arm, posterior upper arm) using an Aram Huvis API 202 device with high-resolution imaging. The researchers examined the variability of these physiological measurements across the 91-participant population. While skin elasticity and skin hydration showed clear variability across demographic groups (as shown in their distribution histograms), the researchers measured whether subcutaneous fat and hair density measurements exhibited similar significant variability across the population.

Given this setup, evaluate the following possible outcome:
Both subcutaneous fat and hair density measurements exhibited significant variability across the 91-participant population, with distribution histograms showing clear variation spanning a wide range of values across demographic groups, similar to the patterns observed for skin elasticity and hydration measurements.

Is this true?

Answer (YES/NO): NO